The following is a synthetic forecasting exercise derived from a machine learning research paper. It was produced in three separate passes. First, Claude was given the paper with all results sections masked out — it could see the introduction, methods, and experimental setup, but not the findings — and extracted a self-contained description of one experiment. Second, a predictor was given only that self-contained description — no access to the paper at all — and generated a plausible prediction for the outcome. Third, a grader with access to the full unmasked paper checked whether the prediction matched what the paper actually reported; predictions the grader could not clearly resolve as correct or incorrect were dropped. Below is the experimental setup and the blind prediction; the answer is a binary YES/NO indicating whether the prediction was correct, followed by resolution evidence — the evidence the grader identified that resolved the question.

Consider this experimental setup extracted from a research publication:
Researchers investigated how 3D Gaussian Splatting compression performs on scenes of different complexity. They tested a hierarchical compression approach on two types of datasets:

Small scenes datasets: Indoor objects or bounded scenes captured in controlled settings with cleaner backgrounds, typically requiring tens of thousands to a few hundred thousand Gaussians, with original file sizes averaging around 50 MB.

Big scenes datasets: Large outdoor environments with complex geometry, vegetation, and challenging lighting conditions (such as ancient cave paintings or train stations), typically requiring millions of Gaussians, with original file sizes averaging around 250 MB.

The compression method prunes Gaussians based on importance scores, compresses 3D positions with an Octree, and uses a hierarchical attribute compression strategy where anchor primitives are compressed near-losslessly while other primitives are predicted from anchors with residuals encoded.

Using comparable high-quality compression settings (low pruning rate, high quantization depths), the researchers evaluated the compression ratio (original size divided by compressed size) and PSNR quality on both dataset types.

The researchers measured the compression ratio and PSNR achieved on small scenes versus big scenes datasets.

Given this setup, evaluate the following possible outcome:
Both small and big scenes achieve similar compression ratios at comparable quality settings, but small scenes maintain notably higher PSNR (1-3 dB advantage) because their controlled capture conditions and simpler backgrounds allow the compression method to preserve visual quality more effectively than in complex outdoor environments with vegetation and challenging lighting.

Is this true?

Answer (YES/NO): NO